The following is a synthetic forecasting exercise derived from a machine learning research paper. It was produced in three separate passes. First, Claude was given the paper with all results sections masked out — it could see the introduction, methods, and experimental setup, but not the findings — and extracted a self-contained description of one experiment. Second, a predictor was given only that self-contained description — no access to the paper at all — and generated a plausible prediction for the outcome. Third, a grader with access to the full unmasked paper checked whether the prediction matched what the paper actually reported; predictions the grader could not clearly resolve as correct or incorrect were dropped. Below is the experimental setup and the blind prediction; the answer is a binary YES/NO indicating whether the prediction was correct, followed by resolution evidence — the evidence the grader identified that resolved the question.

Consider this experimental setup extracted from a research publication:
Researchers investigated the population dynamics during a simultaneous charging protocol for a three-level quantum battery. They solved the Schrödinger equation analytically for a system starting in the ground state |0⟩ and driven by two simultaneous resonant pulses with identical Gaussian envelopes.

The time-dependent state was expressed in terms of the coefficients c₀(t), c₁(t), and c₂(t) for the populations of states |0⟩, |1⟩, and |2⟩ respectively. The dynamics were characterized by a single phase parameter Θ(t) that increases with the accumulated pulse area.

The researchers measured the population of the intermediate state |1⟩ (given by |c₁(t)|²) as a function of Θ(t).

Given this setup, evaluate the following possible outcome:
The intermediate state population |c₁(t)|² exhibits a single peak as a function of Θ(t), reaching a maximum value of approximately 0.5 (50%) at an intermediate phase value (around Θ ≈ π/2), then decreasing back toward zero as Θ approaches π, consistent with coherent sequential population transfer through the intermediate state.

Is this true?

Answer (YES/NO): YES